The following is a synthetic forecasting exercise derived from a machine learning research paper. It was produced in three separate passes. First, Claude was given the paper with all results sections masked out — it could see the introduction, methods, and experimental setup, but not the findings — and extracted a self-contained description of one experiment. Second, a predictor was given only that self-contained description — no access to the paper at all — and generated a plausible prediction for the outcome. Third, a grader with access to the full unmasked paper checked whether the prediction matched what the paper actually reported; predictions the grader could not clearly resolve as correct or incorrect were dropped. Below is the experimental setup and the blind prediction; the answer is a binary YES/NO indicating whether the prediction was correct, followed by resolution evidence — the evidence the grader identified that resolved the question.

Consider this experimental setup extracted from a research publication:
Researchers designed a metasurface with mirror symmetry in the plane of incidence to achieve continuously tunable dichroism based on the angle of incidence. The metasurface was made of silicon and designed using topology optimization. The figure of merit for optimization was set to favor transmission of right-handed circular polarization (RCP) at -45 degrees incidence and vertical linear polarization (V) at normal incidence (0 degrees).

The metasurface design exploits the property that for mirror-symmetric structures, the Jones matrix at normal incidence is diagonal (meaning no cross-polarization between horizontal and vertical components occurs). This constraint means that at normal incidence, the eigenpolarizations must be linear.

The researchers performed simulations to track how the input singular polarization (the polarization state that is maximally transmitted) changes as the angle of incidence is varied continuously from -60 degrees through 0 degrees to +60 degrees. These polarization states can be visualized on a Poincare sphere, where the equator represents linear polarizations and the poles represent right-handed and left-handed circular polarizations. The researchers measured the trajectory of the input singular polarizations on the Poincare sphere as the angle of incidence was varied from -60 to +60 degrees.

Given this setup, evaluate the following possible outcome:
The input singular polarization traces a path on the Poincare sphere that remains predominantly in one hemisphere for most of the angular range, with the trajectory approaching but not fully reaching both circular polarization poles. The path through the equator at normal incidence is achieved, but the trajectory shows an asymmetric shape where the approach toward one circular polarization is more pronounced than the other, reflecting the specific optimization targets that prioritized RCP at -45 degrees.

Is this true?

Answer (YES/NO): NO